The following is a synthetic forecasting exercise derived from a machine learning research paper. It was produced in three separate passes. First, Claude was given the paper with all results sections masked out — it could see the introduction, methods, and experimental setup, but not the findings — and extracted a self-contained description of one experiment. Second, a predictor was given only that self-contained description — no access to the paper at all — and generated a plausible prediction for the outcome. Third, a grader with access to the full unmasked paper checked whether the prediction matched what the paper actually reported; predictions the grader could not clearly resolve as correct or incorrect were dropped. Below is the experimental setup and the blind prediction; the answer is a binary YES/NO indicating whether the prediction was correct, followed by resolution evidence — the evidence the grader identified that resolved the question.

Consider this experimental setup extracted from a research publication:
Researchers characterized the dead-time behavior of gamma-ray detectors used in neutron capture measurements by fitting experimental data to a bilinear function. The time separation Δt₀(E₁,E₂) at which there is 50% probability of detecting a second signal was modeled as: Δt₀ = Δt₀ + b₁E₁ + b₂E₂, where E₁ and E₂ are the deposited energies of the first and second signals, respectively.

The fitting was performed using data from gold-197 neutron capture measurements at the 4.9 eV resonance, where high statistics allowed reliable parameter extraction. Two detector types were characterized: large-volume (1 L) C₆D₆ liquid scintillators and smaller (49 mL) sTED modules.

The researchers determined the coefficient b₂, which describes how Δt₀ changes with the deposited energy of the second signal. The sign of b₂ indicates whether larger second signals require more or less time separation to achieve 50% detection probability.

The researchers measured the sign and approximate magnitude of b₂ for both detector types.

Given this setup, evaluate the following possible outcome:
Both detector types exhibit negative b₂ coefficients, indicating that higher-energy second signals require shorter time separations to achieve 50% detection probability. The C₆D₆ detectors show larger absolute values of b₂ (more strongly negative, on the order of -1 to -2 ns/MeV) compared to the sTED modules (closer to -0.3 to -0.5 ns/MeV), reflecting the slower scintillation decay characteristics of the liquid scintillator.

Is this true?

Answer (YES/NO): NO